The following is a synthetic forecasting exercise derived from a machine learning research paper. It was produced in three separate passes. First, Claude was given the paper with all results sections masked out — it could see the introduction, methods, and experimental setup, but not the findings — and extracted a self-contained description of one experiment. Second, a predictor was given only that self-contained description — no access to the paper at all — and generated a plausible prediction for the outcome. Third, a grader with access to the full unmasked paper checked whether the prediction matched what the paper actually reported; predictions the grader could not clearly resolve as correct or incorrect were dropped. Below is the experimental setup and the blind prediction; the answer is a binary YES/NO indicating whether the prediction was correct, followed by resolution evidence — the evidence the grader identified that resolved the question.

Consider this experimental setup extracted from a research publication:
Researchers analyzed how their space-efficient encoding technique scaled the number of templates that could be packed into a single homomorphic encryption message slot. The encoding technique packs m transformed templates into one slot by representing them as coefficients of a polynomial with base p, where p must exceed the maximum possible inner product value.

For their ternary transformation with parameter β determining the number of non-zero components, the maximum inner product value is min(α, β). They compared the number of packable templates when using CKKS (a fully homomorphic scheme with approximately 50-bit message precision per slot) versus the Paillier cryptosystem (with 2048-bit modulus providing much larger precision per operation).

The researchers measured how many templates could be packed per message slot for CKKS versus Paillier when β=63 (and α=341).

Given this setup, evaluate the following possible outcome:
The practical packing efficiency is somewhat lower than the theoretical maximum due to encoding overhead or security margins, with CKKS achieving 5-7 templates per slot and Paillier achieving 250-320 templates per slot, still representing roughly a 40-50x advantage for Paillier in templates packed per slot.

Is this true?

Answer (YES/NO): NO